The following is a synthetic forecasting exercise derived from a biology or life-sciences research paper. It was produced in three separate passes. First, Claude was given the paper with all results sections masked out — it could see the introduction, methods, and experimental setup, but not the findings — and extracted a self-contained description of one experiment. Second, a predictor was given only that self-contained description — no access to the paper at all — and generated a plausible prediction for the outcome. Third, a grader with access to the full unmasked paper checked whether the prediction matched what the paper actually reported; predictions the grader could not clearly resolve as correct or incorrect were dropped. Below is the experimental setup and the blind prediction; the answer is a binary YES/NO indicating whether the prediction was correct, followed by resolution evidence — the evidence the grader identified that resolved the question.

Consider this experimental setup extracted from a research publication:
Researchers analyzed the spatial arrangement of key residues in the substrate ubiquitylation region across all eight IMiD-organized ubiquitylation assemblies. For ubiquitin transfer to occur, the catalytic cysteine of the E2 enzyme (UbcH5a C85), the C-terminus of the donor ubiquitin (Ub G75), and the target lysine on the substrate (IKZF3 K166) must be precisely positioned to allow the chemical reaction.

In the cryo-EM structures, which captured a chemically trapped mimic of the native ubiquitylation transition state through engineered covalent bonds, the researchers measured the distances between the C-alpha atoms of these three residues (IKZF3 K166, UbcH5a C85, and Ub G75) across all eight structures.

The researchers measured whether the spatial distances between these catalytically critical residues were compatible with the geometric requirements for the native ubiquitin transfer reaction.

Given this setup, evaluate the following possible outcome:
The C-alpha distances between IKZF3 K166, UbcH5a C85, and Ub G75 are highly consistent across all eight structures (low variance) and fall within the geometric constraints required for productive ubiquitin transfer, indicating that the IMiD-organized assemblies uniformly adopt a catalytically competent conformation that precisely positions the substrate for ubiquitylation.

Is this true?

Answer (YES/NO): YES